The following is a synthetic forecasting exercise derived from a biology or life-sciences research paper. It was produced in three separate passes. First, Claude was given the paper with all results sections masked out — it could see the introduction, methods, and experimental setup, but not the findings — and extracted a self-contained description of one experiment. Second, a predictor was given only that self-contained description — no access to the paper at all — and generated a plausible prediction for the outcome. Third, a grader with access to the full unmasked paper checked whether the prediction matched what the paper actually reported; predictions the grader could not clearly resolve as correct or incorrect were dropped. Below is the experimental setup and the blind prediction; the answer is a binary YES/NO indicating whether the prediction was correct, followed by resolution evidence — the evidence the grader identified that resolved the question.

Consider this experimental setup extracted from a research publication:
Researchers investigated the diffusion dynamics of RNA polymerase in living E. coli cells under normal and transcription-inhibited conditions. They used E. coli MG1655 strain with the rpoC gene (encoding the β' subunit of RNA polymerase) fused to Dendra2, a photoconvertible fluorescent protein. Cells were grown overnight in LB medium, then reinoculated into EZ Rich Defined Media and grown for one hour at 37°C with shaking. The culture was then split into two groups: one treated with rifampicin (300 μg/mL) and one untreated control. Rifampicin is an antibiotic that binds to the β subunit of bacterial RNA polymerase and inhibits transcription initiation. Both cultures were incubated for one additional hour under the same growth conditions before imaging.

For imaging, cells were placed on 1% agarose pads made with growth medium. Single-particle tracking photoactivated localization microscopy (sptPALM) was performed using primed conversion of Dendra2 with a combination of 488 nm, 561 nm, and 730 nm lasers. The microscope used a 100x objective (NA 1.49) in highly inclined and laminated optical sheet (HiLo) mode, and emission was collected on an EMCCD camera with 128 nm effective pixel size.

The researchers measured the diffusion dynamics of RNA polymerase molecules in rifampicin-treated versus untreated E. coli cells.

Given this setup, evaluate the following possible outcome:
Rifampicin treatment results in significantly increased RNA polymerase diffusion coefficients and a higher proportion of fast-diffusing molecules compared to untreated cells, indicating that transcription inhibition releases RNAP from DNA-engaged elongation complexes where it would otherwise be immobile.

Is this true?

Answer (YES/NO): NO